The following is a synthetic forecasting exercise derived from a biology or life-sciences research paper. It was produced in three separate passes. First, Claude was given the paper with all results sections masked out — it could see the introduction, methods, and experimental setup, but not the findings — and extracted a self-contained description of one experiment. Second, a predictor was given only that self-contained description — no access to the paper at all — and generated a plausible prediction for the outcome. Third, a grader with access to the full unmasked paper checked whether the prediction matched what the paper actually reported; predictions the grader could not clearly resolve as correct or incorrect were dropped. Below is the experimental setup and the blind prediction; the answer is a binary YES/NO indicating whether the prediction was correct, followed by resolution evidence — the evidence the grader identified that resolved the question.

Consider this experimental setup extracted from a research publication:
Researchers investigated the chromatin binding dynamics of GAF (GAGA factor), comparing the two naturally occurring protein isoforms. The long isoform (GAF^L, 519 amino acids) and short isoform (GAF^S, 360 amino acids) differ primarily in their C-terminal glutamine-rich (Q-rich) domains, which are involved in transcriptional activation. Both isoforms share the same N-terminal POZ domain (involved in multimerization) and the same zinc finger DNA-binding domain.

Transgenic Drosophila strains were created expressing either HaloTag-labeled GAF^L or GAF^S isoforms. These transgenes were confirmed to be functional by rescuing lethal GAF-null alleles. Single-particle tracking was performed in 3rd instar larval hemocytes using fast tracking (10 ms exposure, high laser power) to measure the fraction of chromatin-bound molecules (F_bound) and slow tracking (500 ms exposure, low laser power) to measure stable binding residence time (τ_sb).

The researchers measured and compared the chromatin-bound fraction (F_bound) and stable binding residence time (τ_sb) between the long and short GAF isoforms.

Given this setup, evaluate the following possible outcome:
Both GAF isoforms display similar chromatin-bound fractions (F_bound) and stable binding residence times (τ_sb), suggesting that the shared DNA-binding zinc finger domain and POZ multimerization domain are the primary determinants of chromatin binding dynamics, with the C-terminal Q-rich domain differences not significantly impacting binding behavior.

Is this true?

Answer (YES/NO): NO